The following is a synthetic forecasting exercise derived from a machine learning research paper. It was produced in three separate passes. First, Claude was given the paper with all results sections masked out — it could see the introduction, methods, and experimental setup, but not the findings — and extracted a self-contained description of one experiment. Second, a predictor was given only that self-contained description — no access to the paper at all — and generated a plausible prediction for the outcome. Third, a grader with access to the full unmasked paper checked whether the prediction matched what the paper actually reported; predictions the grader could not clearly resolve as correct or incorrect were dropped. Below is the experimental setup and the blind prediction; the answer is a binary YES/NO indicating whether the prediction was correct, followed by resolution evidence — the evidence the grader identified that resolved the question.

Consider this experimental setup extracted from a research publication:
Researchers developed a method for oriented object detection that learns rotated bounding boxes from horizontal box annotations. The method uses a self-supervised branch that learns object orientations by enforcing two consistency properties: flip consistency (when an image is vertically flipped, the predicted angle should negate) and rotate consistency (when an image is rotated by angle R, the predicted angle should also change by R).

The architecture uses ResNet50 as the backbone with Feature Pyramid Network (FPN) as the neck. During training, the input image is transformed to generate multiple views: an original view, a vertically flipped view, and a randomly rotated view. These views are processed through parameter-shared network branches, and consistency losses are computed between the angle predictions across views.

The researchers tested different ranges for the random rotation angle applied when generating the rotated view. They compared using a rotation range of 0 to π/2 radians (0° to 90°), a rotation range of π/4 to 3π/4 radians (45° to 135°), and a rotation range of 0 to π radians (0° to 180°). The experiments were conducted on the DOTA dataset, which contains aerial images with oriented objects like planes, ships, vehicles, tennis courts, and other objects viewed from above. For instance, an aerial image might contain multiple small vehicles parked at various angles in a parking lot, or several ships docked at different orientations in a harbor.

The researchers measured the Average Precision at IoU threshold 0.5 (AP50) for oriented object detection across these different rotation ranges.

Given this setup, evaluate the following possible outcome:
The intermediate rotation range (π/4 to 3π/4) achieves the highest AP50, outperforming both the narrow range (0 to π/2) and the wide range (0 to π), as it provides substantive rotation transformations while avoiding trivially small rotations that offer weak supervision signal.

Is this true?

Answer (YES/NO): NO